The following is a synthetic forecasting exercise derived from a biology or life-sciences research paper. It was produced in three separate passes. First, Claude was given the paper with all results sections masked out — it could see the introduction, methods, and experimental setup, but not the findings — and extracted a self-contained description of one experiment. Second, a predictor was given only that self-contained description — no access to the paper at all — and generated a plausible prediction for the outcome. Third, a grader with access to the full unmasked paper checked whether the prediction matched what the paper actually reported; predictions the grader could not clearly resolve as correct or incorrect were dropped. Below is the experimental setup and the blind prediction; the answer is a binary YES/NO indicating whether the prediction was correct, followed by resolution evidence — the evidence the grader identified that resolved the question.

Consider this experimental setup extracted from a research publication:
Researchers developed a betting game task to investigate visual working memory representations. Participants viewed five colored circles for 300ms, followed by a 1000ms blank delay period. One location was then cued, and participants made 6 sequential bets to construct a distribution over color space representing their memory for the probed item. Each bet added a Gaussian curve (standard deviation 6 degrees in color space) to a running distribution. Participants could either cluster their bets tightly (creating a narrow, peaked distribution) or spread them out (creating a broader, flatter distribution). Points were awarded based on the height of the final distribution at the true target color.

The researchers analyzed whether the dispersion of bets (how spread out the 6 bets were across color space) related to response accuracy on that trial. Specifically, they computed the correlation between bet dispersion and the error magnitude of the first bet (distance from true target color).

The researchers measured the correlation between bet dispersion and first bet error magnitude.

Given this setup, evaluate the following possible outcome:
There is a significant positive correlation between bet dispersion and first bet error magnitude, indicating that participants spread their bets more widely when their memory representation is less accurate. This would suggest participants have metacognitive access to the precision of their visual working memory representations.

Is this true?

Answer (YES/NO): YES